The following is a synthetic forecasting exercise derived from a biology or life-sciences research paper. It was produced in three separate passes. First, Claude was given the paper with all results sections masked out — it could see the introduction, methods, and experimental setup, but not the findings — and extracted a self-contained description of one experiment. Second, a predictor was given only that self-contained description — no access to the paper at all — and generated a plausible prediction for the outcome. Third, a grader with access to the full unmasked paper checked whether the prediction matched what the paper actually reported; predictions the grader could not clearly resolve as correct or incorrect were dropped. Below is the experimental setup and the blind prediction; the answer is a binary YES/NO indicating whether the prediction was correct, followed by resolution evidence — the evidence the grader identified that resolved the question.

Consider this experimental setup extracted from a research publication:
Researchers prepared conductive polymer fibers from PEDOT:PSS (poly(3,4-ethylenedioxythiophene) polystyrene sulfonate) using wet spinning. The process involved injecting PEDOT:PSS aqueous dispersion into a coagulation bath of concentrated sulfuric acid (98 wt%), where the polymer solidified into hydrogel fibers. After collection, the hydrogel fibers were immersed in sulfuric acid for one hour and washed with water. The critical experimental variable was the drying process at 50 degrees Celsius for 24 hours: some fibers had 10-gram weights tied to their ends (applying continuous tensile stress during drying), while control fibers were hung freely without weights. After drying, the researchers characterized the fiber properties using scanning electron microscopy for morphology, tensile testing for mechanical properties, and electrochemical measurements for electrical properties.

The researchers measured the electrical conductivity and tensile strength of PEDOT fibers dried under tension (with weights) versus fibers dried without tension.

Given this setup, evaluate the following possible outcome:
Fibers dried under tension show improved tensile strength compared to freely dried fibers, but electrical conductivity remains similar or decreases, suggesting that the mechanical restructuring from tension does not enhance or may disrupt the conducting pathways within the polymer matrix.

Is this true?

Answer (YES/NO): NO